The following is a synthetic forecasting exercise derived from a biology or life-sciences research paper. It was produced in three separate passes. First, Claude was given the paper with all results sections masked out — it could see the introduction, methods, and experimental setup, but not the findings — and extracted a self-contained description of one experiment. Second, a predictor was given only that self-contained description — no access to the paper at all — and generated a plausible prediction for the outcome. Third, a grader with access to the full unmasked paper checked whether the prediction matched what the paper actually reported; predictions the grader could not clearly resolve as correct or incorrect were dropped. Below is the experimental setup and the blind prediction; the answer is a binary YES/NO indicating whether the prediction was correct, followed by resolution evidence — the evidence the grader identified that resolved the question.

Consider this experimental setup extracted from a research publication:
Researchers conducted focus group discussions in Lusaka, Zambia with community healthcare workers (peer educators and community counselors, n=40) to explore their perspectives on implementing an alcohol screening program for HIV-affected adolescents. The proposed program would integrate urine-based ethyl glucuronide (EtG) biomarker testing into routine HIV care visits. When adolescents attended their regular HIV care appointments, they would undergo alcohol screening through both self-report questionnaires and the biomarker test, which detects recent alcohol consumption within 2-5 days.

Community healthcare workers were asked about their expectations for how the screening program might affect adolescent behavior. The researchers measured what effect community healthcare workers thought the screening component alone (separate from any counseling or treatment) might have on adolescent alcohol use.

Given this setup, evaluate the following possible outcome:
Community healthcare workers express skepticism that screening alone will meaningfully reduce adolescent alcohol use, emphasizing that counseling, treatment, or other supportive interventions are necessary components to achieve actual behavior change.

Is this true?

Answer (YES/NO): NO